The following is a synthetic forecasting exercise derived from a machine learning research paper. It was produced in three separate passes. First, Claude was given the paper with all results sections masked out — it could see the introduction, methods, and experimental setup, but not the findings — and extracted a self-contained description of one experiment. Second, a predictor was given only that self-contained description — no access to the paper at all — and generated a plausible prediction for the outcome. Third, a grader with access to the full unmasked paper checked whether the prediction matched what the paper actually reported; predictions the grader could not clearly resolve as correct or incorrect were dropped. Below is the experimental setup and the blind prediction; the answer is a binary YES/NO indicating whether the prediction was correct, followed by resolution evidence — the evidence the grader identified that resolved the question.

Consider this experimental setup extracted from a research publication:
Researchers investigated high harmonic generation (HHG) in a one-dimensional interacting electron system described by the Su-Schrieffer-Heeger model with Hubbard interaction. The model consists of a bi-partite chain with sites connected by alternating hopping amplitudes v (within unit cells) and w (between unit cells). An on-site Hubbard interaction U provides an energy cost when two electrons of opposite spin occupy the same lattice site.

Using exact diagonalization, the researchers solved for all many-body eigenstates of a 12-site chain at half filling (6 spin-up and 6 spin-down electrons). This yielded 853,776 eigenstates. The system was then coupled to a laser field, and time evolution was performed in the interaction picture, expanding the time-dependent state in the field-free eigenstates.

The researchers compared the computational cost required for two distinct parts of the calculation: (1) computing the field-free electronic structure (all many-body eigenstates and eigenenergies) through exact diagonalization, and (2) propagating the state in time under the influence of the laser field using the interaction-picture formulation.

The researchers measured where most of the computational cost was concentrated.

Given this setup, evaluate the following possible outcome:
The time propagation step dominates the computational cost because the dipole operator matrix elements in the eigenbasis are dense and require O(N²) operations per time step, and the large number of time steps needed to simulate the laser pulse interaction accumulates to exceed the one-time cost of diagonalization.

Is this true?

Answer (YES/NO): NO